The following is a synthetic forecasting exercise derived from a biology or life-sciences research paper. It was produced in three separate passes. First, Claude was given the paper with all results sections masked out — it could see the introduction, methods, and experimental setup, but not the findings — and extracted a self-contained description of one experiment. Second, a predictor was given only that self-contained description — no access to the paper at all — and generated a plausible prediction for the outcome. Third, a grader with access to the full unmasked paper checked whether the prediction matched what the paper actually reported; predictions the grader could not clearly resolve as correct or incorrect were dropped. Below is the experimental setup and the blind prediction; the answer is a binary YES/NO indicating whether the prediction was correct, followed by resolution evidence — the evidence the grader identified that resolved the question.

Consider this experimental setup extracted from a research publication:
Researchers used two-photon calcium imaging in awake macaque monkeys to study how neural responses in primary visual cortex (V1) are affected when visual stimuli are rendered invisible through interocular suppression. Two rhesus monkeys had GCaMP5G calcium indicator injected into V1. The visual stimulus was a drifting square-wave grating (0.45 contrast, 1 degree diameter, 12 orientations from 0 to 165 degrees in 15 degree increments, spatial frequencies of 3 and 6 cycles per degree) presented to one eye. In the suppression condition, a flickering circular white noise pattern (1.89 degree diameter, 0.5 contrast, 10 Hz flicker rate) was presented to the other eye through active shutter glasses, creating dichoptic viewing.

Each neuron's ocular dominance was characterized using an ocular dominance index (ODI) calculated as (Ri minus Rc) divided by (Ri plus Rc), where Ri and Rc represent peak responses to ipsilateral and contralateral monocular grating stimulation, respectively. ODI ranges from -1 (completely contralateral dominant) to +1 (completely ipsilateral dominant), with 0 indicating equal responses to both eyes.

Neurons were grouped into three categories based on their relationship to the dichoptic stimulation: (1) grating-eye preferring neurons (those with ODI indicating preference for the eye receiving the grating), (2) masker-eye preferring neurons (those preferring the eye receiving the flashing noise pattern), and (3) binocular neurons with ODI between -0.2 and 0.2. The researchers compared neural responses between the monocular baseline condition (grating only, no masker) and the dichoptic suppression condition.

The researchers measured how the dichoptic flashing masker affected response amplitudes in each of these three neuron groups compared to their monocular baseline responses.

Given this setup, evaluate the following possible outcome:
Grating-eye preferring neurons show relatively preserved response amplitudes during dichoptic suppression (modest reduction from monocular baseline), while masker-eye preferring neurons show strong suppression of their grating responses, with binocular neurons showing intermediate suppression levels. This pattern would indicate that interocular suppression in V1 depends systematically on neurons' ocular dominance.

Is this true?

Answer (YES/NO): NO